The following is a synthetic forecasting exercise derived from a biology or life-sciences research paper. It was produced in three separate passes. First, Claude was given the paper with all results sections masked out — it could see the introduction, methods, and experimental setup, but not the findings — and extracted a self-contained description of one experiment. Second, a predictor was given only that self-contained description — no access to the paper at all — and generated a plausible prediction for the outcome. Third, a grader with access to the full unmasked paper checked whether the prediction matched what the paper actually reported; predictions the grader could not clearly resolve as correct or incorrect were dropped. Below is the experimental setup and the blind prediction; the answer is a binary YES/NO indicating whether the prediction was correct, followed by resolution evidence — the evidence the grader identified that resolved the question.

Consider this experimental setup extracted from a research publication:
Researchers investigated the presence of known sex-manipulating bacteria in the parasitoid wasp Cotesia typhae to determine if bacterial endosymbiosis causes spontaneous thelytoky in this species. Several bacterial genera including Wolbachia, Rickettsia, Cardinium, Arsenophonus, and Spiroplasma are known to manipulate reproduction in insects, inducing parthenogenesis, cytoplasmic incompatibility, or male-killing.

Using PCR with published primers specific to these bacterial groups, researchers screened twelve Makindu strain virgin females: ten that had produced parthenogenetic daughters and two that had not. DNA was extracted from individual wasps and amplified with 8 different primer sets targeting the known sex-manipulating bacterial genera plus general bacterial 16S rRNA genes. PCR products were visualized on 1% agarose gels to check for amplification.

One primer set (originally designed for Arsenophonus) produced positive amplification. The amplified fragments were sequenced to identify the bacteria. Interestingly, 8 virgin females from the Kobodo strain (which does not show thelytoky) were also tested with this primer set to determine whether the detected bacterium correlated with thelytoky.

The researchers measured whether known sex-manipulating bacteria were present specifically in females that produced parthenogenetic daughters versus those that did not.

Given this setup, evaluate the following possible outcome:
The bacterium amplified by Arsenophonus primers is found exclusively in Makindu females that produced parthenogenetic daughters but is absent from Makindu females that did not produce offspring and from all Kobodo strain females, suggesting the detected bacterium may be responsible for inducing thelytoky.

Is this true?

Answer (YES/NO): NO